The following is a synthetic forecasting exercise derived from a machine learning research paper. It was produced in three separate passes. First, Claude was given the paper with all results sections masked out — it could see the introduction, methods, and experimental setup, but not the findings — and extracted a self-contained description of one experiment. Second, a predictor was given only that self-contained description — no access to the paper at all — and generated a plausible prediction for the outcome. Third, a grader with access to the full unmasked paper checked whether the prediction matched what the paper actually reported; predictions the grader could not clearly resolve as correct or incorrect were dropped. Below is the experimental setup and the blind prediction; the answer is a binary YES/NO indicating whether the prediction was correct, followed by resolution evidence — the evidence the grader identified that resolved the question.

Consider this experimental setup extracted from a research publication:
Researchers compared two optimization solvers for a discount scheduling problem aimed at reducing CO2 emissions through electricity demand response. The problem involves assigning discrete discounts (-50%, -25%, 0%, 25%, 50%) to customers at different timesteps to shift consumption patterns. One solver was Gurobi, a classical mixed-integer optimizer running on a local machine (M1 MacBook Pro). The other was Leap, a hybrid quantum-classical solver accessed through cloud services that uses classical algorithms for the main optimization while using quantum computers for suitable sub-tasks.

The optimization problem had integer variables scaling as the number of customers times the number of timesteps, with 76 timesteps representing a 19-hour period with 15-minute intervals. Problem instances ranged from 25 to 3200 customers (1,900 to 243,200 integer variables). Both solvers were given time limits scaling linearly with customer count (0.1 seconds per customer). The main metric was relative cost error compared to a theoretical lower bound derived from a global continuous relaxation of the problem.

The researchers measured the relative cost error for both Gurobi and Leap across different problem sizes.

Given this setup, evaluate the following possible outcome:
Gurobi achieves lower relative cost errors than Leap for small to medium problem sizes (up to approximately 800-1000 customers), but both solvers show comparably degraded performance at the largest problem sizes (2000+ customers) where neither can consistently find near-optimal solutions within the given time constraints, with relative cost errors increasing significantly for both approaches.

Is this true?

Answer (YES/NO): NO